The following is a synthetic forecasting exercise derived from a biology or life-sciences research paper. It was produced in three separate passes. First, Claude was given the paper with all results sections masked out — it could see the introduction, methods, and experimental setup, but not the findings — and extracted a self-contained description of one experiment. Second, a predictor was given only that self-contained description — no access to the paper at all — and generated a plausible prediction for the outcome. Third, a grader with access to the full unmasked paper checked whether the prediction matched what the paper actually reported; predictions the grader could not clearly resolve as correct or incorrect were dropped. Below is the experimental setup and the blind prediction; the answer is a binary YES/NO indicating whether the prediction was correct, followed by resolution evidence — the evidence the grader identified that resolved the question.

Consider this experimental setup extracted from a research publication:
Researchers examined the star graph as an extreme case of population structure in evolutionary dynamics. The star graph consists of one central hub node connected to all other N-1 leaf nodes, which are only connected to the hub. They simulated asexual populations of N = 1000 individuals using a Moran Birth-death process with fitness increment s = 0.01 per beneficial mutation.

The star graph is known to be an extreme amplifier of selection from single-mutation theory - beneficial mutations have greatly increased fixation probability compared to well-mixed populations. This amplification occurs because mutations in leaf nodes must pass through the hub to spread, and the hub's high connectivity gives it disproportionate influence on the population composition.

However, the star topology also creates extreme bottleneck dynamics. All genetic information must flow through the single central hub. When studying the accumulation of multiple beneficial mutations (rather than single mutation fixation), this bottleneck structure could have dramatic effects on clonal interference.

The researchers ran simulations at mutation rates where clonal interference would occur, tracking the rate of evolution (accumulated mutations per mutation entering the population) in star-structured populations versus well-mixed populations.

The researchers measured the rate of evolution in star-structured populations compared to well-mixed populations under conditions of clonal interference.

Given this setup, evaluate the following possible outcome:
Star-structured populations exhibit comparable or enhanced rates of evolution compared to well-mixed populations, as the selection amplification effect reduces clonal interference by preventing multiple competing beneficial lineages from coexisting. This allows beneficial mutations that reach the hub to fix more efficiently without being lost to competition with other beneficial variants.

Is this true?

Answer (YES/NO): NO